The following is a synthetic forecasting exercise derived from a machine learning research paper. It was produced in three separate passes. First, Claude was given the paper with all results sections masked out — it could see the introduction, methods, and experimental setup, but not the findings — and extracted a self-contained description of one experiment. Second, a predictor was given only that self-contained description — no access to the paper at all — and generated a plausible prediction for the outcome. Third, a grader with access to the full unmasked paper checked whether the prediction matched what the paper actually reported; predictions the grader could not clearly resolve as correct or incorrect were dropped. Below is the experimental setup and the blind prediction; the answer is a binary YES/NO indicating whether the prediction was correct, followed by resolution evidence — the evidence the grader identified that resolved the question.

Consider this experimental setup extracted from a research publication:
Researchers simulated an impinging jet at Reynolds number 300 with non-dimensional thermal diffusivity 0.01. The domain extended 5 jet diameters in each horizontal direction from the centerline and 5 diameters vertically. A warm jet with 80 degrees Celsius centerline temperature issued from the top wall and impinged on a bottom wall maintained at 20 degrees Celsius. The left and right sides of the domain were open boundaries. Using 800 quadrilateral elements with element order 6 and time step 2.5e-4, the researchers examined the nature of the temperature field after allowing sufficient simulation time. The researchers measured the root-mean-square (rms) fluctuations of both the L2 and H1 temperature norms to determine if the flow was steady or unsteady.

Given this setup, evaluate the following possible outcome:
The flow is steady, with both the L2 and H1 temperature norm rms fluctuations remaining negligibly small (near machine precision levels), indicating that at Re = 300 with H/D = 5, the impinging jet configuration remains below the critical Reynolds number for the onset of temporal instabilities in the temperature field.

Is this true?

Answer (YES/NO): YES